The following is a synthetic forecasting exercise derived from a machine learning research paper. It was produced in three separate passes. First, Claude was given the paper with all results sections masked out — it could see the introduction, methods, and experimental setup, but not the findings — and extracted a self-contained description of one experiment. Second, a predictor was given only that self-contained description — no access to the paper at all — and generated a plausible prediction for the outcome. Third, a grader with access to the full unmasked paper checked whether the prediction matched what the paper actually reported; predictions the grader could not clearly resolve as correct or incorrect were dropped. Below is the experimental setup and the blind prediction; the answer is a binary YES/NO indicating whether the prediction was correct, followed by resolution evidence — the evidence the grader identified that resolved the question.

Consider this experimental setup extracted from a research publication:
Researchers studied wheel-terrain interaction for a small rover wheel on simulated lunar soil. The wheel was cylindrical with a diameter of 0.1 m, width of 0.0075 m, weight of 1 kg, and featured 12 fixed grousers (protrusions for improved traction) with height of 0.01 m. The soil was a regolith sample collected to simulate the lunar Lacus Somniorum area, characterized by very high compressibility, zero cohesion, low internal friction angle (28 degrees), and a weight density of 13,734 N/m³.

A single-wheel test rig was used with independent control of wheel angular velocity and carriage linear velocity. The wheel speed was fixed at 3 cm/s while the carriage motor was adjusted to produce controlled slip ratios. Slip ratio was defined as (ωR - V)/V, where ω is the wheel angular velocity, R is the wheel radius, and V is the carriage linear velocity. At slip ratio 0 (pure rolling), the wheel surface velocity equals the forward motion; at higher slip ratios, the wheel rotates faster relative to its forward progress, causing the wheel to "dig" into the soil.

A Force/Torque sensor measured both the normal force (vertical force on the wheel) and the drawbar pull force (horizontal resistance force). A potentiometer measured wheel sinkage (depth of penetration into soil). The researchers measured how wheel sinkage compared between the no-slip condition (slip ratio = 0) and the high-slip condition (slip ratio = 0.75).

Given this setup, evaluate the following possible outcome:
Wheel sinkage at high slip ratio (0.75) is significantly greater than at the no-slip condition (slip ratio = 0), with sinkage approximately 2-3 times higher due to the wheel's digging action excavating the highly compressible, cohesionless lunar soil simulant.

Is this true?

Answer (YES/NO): NO